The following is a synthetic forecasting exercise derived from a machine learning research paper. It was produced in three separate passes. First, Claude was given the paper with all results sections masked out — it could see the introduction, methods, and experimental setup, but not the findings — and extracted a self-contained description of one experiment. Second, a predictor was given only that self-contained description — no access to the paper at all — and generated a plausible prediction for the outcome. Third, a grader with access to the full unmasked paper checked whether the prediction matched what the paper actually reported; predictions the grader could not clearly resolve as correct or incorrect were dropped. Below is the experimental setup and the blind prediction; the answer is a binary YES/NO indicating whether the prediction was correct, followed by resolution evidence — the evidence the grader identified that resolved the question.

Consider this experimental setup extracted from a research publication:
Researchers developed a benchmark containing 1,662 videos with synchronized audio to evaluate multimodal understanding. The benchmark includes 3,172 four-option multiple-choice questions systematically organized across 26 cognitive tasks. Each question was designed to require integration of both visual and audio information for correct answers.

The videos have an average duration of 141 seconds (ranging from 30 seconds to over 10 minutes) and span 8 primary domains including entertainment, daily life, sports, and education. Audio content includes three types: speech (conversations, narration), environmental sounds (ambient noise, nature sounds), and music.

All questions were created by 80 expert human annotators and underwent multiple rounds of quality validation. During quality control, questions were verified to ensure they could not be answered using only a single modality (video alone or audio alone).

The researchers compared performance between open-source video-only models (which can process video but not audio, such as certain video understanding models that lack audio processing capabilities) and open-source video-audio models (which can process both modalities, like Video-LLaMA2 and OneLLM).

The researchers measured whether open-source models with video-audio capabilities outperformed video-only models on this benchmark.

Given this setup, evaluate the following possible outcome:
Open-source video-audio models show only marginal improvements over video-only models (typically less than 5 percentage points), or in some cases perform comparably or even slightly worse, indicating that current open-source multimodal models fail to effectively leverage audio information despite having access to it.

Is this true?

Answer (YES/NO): NO